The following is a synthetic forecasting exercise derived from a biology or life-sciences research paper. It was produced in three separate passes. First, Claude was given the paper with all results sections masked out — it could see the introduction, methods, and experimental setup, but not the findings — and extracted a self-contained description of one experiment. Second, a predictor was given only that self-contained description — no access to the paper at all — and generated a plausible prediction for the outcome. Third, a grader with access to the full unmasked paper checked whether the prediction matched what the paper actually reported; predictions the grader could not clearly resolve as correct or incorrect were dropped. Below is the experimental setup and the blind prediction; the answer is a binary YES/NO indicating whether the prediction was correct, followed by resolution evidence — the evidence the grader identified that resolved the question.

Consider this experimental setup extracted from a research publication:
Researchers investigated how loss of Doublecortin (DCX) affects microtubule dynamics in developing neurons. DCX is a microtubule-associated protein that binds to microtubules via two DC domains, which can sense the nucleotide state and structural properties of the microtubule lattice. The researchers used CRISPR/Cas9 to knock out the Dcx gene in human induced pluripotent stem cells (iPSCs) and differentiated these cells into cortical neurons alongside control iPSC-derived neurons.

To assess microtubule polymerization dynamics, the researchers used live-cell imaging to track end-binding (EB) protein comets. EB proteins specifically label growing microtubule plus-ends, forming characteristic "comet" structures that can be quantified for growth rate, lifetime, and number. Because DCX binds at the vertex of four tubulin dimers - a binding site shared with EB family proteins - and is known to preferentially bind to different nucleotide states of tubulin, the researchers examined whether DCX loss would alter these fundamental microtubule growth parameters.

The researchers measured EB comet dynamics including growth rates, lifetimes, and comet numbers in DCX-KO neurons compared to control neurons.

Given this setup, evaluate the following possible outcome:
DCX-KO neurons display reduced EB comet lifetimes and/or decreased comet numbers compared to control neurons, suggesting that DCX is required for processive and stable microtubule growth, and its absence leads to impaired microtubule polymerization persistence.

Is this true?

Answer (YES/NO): NO